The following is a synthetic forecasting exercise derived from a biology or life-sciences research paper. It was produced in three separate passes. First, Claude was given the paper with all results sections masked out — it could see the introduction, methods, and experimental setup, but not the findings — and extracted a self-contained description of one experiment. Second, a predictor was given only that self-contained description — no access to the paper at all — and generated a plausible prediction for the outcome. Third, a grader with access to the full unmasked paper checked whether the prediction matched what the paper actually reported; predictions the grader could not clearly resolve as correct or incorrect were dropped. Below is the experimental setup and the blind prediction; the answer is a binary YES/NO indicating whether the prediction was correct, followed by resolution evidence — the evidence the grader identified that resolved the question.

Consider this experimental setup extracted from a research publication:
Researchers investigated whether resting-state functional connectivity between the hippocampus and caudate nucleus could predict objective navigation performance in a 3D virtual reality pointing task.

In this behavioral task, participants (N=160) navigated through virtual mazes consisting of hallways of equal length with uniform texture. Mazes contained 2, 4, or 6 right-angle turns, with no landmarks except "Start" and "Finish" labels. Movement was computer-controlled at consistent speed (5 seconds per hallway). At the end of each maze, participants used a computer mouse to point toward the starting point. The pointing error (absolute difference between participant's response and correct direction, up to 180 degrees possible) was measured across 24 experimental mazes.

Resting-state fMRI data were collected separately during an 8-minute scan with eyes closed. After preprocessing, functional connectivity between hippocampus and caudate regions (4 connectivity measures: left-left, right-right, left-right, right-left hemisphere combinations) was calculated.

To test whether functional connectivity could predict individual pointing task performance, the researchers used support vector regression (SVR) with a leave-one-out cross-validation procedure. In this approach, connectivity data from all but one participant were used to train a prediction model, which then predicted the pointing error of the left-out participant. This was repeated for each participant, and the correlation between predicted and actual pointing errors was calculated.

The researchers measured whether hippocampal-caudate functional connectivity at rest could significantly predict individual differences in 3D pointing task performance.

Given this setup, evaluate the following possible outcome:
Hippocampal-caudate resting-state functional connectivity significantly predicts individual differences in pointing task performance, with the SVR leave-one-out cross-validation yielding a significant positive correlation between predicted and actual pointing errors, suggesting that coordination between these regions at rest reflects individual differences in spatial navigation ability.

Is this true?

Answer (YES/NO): YES